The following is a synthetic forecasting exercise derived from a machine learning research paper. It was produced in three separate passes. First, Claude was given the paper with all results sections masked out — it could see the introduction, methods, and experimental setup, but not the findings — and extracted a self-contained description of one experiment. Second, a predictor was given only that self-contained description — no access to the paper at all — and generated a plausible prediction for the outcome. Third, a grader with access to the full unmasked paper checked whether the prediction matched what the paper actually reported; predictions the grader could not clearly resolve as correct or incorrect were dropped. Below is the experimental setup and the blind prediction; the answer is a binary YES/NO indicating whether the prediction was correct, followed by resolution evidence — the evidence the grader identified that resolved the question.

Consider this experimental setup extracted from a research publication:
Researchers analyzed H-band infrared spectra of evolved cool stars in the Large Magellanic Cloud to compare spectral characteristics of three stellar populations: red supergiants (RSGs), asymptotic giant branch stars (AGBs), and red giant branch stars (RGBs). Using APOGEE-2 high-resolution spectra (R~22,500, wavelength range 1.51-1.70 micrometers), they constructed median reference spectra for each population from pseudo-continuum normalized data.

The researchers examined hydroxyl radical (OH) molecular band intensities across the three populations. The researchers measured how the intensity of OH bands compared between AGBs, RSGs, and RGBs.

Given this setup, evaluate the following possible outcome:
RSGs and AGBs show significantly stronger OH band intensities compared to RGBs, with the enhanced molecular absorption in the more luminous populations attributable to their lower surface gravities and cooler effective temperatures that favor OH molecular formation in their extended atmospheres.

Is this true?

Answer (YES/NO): NO